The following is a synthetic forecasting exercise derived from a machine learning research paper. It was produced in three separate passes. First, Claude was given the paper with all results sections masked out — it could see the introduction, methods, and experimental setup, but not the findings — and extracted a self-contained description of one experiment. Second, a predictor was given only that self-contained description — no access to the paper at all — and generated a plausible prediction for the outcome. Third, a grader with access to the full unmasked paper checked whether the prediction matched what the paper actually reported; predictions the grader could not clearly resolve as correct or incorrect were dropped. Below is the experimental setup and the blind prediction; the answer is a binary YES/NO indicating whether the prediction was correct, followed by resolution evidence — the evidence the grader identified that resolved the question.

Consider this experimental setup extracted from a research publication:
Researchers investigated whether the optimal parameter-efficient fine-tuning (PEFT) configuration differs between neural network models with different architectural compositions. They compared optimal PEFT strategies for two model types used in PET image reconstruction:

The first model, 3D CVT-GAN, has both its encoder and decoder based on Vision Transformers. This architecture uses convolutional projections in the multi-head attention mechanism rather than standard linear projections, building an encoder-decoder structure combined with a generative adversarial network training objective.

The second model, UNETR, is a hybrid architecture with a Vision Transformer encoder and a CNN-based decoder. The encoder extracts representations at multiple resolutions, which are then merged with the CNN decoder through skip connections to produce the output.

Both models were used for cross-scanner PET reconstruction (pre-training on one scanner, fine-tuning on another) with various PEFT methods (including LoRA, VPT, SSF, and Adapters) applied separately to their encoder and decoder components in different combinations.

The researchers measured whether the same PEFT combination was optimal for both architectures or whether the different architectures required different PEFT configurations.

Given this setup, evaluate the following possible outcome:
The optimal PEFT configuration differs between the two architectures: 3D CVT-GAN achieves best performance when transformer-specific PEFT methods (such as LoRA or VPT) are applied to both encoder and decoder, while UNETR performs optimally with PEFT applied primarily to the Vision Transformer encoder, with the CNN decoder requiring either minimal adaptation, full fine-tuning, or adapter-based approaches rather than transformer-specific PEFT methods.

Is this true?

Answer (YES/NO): NO